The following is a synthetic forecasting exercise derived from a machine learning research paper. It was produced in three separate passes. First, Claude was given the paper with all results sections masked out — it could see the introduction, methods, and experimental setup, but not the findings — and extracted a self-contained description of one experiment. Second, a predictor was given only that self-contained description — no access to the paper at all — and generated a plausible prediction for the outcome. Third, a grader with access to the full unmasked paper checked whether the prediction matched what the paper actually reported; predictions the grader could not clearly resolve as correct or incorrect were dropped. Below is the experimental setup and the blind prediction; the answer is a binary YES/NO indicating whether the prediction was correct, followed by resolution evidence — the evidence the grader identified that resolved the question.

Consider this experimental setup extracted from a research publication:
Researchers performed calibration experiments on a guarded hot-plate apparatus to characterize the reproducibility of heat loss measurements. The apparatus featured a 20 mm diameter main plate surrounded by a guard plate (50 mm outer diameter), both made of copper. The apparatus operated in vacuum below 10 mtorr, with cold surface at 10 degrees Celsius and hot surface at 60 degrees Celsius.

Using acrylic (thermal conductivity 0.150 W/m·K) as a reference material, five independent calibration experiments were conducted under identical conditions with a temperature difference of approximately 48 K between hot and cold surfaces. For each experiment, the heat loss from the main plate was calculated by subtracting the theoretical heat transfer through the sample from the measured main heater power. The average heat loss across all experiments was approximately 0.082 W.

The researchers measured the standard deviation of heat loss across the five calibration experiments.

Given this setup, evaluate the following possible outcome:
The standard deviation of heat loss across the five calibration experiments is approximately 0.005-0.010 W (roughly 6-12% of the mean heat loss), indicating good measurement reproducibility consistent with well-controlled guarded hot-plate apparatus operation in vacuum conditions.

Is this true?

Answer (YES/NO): NO